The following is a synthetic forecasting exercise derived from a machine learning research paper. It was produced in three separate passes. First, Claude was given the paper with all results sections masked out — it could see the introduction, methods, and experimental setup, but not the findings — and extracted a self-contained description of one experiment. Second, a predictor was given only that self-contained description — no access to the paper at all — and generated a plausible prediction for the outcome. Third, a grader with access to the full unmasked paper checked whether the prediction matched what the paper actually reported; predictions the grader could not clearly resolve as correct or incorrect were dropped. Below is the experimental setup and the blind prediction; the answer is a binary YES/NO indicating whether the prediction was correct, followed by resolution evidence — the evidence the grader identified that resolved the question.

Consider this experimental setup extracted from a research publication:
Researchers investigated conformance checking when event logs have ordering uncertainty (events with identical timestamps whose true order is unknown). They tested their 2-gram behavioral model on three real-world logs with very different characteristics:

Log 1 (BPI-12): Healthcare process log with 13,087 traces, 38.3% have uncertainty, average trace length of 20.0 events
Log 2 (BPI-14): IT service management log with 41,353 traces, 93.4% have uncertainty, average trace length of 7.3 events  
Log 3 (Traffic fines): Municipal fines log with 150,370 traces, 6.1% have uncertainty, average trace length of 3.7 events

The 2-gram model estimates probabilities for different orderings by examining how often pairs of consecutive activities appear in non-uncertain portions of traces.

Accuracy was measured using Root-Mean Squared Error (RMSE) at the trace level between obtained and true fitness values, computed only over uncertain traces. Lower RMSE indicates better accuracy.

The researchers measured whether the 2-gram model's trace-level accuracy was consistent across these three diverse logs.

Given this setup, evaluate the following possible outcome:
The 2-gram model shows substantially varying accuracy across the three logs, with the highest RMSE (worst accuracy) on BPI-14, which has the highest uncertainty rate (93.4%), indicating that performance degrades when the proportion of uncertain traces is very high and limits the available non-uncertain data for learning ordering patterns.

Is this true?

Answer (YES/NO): NO